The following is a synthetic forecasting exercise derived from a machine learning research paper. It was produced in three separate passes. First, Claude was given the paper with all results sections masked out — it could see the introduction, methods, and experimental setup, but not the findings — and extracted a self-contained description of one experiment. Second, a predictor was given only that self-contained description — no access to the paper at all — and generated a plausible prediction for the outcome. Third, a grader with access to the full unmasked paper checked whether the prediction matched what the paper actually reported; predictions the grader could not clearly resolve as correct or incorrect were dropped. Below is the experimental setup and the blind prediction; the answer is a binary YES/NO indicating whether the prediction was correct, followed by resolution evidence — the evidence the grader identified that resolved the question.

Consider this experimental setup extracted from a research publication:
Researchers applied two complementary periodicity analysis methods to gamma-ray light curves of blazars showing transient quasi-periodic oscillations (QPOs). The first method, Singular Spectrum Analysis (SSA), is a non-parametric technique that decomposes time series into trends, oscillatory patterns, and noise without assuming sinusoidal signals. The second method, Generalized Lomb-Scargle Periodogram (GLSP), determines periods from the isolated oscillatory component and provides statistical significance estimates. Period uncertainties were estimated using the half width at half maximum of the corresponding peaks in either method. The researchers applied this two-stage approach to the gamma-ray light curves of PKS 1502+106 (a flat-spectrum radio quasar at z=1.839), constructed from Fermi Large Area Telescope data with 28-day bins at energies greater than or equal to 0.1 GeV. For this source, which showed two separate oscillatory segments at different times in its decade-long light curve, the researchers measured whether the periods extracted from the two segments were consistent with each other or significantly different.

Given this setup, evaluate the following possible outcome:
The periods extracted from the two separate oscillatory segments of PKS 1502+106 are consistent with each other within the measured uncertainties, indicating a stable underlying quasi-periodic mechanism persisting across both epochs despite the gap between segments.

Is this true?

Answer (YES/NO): NO